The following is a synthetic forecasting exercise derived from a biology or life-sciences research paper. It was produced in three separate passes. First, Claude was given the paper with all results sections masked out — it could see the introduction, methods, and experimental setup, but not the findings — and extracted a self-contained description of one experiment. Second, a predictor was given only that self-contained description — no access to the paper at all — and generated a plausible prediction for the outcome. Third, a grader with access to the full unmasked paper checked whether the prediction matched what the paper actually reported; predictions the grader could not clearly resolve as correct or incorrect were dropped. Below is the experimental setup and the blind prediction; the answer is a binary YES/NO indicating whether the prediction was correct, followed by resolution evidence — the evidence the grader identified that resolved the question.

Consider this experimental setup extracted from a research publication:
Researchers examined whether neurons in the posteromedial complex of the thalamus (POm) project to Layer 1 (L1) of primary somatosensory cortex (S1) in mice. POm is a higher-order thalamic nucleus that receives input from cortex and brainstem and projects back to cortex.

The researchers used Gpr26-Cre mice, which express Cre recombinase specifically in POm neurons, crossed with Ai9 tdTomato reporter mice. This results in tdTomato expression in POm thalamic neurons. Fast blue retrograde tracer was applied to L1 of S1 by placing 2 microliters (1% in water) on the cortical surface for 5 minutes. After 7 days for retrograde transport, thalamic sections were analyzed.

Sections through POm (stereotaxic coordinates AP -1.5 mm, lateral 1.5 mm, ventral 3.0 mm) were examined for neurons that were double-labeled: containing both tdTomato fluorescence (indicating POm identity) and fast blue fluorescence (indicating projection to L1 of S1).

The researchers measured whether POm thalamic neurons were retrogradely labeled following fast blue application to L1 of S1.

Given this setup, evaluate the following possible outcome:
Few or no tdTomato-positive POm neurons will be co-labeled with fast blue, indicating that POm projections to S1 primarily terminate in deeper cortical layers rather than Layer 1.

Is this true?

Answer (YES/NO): NO